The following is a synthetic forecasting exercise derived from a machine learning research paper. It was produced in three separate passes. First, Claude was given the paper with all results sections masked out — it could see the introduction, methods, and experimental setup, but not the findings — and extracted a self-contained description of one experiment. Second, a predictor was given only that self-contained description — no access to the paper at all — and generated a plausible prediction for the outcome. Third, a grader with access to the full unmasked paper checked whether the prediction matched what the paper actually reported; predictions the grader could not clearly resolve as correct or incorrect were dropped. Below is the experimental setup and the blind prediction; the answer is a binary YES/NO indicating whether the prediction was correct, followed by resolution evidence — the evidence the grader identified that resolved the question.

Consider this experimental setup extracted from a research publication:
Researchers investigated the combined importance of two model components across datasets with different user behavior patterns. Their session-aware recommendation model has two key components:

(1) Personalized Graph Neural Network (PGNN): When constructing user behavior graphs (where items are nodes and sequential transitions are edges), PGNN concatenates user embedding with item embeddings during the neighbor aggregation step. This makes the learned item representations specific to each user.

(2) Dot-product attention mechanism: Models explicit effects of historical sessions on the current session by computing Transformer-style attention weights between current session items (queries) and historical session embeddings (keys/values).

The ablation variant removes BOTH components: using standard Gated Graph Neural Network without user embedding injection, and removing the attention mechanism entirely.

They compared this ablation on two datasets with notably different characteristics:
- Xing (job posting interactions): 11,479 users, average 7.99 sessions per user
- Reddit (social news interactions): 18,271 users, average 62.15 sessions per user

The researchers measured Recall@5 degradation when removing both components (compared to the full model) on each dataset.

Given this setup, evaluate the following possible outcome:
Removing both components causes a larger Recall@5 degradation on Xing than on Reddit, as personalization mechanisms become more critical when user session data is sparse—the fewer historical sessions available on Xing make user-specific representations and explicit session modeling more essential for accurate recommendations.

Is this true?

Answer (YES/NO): NO